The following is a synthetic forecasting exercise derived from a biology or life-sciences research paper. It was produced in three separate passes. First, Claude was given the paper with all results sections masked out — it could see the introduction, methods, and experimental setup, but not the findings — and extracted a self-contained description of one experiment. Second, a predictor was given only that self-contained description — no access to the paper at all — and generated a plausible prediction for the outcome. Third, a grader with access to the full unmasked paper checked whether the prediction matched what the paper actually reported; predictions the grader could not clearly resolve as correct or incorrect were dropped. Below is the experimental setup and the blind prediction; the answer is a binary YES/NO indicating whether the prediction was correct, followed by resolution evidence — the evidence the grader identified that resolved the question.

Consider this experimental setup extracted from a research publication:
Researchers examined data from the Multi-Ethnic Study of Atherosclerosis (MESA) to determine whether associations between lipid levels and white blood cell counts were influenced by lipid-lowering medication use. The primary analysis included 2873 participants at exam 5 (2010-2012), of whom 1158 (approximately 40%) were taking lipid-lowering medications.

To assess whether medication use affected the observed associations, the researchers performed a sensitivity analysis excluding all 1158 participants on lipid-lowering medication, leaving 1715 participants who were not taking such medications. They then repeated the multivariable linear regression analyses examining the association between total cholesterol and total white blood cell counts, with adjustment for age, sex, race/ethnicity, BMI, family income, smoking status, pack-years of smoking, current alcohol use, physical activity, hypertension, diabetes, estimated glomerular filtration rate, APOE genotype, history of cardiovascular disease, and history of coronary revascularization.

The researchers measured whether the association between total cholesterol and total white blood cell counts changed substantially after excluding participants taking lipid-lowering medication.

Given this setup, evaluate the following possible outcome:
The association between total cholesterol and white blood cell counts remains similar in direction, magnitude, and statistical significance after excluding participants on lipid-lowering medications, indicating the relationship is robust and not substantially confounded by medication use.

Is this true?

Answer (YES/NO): YES